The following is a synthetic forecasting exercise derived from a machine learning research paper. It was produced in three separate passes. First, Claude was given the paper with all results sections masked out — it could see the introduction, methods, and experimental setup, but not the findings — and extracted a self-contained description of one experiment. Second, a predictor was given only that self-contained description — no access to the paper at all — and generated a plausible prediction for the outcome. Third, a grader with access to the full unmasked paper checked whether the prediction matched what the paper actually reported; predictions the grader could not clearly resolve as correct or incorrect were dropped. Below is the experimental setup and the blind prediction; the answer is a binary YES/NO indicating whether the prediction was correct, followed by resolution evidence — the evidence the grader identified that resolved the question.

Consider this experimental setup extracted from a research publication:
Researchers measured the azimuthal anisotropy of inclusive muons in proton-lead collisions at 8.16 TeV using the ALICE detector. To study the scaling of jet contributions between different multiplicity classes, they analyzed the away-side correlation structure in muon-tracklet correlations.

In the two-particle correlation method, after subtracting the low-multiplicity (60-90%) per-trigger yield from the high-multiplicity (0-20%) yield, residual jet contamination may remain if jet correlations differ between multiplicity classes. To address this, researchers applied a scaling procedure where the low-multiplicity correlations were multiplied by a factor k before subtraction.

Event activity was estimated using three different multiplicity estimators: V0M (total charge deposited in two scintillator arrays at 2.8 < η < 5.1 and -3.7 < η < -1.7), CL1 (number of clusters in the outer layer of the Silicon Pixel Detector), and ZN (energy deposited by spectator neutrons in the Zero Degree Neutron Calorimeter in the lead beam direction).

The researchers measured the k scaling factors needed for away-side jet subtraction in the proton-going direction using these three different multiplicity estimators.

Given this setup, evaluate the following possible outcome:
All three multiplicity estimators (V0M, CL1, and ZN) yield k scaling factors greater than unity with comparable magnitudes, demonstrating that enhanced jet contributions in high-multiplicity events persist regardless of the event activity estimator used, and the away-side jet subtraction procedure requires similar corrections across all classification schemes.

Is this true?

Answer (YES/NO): NO